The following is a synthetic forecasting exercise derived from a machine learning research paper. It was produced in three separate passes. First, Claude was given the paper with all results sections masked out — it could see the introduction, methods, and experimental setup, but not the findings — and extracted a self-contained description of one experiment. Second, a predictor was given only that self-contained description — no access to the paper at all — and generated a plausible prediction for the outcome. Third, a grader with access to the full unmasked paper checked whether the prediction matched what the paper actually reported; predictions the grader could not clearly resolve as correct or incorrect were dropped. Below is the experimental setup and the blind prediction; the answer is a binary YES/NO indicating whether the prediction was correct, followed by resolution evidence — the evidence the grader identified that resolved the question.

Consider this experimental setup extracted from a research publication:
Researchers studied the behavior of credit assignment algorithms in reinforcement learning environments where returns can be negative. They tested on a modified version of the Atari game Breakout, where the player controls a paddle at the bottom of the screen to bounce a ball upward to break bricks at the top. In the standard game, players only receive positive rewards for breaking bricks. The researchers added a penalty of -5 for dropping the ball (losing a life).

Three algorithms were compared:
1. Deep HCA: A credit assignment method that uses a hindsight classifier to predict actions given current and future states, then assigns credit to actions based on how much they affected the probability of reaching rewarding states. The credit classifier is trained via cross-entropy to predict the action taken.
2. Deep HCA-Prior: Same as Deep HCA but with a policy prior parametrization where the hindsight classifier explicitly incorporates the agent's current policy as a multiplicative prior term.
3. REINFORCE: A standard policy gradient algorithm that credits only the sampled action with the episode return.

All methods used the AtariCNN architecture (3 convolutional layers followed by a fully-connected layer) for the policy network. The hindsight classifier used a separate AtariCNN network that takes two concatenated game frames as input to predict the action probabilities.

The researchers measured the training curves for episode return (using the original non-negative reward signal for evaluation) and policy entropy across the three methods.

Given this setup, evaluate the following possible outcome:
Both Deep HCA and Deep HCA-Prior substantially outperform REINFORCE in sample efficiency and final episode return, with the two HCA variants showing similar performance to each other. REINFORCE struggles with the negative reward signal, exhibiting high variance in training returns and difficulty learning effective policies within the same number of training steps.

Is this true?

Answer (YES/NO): NO